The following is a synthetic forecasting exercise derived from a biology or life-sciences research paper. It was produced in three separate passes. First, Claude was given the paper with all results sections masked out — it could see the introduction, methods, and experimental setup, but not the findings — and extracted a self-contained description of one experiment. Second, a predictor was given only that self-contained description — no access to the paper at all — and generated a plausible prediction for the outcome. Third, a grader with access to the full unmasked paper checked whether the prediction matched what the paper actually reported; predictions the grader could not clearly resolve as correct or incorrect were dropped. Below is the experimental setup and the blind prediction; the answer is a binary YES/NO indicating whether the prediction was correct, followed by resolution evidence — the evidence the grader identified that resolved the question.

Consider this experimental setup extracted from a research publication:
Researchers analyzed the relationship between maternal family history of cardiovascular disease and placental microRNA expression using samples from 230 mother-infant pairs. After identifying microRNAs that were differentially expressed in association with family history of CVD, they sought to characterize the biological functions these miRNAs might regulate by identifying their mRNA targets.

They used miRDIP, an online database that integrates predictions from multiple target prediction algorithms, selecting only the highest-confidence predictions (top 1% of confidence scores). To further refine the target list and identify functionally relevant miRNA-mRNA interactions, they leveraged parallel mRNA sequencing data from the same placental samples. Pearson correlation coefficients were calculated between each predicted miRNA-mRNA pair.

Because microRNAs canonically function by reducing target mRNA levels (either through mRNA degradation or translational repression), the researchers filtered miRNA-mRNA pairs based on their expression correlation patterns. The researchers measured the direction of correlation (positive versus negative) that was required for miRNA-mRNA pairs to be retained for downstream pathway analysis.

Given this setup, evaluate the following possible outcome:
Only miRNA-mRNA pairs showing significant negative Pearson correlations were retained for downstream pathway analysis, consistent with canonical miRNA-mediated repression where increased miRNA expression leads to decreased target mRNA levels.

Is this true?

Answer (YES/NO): YES